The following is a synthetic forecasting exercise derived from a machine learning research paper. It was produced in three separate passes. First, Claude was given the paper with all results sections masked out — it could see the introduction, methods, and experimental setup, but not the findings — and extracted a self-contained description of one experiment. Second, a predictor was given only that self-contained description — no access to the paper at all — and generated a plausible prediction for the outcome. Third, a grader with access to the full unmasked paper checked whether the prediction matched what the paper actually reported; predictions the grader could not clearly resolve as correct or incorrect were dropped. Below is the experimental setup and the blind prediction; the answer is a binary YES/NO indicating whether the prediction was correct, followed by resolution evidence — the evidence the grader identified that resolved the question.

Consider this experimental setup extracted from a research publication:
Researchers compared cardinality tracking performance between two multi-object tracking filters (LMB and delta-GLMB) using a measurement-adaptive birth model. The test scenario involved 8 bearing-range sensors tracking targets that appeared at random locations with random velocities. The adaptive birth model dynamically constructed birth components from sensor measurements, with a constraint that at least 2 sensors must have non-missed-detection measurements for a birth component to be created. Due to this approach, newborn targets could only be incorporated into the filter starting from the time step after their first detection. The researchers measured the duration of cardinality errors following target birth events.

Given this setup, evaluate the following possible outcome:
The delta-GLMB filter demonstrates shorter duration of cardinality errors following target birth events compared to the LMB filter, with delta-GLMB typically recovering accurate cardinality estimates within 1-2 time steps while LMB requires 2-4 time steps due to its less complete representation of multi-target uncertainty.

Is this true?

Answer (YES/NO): NO